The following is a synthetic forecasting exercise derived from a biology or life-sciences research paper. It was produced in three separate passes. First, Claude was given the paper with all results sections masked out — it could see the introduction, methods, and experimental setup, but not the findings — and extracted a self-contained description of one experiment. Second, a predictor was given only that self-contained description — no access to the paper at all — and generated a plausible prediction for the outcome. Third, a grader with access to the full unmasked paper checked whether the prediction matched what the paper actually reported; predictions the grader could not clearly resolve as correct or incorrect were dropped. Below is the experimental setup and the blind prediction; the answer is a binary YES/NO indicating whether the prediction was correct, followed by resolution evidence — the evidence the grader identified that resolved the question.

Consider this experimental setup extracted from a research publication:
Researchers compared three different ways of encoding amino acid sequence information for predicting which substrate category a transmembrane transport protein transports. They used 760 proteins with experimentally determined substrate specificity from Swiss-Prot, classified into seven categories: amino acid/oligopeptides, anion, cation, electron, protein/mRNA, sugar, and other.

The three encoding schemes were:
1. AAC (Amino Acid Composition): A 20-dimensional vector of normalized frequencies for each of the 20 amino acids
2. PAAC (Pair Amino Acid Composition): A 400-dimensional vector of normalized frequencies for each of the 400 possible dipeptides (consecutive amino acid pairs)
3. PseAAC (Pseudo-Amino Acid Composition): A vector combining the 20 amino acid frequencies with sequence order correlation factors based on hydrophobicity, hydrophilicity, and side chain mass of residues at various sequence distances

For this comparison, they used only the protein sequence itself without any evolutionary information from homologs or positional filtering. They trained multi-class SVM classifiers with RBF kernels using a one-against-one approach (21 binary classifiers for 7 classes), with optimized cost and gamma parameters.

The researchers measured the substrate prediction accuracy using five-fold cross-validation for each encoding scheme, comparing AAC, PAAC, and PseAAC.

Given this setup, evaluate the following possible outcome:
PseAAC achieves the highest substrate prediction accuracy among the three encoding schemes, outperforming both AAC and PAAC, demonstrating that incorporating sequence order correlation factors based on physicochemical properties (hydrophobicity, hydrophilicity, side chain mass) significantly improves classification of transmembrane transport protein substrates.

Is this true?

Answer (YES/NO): NO